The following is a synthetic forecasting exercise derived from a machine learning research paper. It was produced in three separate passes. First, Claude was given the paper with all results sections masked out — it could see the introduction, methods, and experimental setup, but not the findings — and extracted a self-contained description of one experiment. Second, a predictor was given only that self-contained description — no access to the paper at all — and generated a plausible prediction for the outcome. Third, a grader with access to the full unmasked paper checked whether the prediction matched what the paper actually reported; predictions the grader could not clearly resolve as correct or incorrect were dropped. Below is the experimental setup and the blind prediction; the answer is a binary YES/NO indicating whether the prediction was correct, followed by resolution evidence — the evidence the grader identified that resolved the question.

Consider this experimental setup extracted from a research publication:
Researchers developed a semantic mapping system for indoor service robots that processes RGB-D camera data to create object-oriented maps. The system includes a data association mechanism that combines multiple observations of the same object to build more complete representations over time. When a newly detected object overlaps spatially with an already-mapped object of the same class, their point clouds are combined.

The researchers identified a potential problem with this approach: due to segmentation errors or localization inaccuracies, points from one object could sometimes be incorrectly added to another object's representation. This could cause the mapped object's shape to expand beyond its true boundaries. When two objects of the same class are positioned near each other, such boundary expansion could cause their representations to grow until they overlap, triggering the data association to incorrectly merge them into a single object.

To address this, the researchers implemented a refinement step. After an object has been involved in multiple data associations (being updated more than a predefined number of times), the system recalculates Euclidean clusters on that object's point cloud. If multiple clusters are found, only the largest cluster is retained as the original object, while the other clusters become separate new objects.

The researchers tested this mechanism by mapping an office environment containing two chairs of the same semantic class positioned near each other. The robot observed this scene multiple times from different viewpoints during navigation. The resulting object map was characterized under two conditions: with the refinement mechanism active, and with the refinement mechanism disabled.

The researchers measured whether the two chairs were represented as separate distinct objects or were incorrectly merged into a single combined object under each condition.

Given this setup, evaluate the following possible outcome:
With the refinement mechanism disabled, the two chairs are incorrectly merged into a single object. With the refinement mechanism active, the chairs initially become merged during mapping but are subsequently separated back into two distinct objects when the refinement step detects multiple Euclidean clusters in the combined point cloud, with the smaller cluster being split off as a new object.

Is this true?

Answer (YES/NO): YES